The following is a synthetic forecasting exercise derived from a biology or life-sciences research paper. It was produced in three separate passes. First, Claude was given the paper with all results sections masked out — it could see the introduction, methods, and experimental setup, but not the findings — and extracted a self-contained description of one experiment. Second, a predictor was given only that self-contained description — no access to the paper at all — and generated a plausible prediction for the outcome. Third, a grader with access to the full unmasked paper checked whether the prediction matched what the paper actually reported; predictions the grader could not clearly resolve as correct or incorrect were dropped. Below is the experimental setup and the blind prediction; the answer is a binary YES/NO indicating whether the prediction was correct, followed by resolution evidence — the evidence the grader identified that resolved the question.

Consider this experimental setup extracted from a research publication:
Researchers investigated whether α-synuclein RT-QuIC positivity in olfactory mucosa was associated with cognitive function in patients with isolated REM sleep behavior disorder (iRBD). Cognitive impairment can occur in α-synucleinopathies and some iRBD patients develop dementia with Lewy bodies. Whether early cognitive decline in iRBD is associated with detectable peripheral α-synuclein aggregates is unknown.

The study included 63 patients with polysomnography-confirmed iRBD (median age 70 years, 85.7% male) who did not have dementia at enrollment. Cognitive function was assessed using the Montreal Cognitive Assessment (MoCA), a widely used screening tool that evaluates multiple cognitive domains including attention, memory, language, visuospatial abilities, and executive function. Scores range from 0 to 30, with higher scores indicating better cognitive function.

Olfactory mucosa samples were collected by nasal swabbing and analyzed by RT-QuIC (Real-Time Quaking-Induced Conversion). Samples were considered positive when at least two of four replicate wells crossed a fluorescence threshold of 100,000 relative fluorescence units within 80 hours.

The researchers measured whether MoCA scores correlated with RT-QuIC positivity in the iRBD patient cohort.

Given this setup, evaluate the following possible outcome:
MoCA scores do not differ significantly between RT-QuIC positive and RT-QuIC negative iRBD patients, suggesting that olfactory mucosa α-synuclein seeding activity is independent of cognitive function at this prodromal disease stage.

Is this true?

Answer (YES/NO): YES